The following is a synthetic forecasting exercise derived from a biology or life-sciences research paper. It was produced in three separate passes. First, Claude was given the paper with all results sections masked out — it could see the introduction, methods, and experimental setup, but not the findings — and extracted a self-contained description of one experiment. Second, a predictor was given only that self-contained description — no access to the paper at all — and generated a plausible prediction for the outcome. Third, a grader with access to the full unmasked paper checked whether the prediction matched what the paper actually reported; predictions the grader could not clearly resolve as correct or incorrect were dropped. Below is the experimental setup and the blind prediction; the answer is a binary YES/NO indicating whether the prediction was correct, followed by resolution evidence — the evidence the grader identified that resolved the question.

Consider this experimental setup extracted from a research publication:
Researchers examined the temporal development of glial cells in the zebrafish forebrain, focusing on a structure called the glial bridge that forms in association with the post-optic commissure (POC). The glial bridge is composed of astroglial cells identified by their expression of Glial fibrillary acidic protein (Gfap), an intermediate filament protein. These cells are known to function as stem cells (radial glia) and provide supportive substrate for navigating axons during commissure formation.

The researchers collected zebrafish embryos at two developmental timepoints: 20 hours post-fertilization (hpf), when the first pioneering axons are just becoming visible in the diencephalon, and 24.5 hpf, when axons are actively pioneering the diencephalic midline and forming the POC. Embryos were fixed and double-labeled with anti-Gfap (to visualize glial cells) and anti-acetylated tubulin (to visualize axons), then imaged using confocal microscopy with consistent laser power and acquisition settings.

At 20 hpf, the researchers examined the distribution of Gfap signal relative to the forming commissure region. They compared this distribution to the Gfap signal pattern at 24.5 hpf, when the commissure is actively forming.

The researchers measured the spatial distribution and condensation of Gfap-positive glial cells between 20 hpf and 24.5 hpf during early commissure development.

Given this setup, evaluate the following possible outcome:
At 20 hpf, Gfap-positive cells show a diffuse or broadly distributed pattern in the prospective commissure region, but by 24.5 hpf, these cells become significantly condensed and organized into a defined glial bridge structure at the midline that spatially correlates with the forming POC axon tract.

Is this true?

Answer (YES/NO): YES